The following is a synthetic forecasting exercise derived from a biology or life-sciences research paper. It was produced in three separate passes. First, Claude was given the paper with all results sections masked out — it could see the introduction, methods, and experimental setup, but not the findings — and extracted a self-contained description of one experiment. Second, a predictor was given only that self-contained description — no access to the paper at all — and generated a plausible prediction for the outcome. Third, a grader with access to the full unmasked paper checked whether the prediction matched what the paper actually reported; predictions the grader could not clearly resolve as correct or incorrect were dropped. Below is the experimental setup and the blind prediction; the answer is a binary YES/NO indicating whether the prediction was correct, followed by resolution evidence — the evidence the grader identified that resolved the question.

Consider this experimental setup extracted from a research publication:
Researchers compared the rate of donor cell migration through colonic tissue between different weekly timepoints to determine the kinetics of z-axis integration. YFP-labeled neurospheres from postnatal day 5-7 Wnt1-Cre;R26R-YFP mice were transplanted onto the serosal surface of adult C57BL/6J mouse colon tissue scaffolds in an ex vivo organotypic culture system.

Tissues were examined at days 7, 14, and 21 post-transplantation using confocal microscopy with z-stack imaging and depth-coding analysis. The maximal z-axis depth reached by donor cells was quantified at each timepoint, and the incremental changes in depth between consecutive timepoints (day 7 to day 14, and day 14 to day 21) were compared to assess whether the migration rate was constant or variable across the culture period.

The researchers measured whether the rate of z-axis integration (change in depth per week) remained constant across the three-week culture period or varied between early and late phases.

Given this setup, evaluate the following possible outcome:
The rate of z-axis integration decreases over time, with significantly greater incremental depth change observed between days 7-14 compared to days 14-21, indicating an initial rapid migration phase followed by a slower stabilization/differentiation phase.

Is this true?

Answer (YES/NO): NO